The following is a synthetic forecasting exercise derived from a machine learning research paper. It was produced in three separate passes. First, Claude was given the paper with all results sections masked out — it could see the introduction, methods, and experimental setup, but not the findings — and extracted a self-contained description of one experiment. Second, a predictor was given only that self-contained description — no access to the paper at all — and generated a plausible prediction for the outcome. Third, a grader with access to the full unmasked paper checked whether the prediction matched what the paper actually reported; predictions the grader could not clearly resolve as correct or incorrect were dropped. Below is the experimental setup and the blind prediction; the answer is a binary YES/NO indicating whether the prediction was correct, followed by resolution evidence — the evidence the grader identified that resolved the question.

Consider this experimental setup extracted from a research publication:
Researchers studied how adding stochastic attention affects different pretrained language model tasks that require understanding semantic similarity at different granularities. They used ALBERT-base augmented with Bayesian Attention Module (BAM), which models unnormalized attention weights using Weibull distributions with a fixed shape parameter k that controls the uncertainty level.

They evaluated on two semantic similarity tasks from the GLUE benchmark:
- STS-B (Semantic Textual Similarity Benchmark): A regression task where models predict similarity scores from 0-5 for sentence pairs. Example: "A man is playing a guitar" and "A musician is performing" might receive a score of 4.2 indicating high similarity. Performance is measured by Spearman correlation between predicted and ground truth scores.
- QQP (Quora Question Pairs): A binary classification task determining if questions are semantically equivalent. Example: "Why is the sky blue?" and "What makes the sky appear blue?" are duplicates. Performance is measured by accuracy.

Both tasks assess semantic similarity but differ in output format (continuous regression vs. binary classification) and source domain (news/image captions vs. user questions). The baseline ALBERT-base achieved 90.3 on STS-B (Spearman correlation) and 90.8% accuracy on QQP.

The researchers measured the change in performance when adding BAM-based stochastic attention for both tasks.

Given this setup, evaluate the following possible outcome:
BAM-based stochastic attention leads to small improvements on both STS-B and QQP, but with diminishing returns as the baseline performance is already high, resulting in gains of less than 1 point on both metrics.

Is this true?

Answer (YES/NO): NO